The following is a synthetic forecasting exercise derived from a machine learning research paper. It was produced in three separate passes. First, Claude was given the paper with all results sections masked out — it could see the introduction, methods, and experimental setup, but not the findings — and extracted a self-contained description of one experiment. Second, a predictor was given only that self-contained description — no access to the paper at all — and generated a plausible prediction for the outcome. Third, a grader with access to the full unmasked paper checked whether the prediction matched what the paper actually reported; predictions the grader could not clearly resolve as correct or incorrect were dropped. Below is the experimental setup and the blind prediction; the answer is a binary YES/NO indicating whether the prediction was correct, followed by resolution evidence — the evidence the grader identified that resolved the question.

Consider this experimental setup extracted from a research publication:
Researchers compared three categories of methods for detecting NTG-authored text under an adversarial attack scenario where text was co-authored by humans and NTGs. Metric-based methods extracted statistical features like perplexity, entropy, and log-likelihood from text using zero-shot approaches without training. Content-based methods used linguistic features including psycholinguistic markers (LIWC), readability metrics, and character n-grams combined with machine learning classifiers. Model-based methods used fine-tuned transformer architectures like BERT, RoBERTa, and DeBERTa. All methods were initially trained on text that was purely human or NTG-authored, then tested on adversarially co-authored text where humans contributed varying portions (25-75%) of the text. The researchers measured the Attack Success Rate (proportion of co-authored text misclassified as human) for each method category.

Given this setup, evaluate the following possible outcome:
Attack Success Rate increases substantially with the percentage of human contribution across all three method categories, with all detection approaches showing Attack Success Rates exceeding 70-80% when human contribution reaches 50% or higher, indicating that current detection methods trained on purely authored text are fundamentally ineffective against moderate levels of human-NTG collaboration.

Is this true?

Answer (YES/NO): NO